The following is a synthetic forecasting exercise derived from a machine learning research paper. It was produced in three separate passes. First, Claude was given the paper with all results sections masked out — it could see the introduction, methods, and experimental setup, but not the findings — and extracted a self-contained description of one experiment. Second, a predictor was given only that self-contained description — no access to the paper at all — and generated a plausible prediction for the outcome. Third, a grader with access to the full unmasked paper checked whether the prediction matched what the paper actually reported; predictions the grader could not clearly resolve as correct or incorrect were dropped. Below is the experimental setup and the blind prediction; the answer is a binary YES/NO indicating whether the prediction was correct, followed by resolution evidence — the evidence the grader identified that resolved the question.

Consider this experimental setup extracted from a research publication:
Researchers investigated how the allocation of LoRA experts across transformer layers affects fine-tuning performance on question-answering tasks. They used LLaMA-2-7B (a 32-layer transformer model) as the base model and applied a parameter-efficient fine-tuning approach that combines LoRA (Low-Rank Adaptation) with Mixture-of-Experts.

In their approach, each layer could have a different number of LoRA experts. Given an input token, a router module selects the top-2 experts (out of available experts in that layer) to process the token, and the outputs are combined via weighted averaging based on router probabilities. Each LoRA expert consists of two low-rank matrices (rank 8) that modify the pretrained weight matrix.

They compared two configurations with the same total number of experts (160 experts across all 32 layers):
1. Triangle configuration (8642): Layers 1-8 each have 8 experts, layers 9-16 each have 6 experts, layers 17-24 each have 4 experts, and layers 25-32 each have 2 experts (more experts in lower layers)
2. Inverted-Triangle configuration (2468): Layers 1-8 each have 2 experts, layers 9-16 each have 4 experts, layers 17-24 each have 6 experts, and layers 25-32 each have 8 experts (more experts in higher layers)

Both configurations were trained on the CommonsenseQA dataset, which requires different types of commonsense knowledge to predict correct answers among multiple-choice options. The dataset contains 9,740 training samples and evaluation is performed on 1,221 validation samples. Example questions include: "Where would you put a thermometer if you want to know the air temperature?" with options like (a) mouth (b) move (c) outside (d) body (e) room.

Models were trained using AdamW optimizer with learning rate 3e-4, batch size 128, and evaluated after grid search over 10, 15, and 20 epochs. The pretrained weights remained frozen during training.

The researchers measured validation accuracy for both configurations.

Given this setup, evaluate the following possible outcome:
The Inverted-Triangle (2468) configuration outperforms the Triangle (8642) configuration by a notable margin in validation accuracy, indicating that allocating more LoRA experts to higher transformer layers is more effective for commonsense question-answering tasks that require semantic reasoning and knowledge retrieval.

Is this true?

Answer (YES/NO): YES